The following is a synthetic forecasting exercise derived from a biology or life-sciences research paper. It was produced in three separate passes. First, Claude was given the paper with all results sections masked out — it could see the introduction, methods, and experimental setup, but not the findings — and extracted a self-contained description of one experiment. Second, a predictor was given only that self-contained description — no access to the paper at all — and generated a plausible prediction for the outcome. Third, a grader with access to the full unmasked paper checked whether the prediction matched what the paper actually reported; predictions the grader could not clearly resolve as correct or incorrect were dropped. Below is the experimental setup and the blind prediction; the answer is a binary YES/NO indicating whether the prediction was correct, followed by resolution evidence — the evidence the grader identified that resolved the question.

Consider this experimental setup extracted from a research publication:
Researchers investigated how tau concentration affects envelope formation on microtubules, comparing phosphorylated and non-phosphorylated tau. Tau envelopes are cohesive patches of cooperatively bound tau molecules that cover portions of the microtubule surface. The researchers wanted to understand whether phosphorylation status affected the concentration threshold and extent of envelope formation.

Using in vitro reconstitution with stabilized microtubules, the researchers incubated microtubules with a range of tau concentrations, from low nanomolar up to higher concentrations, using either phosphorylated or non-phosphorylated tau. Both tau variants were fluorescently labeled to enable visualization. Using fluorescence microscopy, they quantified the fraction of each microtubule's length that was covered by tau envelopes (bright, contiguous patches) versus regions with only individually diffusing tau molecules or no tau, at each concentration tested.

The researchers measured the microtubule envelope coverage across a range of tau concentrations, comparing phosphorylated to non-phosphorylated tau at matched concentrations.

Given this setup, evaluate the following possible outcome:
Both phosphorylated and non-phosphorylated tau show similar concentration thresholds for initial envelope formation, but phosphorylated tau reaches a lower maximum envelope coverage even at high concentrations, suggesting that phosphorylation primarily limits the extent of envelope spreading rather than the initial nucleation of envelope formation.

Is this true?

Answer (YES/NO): NO